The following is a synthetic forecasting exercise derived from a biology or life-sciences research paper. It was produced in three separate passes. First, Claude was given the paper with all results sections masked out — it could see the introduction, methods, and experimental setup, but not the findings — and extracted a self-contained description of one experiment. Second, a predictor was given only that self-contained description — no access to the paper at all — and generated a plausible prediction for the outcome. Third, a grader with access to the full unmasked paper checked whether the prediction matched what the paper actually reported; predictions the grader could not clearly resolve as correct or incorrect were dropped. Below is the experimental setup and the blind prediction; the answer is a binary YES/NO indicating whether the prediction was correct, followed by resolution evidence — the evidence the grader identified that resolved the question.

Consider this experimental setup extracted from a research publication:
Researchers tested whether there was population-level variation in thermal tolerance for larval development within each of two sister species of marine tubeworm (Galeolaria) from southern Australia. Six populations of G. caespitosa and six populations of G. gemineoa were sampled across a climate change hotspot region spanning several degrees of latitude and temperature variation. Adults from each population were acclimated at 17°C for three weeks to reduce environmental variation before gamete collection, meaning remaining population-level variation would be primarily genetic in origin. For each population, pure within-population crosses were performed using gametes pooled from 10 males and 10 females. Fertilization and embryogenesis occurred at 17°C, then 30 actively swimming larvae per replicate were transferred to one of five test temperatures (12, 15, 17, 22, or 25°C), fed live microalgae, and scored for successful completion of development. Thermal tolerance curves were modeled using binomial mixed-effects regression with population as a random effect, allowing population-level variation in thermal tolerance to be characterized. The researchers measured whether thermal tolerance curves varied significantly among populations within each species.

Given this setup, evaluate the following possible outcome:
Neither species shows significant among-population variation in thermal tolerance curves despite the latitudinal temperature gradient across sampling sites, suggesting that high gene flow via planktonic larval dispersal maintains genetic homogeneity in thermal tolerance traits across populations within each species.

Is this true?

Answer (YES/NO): NO